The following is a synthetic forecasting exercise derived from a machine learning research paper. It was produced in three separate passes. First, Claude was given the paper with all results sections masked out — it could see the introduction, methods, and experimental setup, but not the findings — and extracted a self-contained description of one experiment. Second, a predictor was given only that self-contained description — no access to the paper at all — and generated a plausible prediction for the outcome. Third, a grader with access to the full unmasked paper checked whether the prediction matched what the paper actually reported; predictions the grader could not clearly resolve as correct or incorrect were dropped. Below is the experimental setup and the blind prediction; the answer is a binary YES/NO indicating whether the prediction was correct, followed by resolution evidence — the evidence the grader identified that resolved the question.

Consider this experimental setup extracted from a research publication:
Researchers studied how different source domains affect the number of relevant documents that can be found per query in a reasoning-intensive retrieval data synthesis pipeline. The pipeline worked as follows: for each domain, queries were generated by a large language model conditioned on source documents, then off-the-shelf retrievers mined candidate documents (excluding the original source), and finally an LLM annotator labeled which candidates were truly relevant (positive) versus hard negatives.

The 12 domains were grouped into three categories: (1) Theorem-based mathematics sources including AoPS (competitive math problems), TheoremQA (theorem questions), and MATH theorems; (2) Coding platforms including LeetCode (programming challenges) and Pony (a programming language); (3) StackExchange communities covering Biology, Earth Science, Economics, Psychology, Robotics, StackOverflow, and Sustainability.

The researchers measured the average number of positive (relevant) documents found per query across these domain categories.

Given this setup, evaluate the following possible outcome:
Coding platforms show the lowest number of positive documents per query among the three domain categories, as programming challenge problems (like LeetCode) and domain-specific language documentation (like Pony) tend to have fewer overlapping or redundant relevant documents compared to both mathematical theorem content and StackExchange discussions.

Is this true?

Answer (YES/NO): NO